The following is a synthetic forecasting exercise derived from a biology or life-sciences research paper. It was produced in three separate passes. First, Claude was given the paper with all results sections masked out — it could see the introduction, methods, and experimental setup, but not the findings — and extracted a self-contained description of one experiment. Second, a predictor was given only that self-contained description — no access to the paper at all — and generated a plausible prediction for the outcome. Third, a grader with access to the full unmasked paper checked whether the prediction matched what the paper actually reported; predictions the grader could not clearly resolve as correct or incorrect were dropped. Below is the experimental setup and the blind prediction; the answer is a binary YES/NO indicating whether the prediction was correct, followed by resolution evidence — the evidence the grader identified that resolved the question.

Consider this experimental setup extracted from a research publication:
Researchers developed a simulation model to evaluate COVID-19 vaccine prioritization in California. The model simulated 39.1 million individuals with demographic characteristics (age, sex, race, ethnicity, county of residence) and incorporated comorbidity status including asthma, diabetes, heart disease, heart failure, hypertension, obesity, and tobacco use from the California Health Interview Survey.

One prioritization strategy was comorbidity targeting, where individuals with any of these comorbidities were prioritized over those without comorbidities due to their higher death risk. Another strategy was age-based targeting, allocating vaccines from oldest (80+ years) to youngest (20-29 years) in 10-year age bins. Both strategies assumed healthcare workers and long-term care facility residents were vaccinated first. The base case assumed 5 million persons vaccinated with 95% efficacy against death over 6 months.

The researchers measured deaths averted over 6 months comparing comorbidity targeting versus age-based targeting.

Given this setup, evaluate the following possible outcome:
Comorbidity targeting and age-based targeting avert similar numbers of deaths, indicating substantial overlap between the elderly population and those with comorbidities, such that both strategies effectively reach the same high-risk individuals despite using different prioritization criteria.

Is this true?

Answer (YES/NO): NO